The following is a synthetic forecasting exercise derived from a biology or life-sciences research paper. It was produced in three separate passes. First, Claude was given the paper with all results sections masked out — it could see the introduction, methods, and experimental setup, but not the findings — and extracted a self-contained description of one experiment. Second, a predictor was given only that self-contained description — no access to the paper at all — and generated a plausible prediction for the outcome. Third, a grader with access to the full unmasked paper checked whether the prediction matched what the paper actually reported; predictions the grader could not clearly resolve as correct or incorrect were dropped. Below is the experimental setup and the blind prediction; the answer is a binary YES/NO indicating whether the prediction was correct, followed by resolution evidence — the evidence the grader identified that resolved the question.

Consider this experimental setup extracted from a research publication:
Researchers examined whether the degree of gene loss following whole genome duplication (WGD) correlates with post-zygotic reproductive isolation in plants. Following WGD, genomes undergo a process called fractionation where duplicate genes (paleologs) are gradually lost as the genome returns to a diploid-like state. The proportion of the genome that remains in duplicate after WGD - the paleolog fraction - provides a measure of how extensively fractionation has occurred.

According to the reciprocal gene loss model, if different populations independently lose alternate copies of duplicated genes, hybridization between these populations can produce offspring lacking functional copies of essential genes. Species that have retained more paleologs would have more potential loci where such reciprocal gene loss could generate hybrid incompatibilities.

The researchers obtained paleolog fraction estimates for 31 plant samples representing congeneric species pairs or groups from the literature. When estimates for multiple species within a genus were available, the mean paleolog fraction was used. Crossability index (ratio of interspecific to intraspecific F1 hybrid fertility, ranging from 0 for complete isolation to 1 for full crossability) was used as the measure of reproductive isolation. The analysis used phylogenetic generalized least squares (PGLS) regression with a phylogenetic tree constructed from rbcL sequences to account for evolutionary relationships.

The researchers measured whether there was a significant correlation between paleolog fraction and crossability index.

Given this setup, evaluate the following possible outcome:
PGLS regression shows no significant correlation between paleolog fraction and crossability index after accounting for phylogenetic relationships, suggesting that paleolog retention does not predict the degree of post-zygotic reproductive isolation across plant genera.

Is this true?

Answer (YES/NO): YES